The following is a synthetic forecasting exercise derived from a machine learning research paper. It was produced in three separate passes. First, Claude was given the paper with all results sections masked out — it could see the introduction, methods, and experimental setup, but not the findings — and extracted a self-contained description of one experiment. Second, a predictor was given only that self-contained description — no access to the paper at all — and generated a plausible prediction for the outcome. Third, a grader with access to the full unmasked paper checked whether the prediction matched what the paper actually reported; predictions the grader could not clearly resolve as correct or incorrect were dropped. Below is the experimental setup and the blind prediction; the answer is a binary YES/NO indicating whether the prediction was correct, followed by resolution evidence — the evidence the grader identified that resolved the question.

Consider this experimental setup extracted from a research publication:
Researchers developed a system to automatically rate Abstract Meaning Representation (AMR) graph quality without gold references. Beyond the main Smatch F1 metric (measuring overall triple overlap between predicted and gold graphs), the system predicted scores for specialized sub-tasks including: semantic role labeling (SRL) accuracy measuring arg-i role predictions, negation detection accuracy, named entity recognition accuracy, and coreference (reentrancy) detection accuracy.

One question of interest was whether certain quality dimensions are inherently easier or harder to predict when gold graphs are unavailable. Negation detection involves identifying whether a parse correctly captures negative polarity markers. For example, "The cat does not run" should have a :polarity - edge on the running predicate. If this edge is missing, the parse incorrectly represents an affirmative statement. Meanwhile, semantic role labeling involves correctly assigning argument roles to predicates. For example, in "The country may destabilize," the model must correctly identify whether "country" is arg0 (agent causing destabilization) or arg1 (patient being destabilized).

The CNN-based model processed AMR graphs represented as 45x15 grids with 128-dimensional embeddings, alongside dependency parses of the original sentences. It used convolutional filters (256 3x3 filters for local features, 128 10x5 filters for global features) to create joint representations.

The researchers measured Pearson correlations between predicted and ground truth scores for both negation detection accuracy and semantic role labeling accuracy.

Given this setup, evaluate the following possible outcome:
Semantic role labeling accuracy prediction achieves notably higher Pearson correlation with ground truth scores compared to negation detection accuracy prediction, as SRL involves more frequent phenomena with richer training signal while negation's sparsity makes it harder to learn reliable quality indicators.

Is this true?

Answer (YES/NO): NO